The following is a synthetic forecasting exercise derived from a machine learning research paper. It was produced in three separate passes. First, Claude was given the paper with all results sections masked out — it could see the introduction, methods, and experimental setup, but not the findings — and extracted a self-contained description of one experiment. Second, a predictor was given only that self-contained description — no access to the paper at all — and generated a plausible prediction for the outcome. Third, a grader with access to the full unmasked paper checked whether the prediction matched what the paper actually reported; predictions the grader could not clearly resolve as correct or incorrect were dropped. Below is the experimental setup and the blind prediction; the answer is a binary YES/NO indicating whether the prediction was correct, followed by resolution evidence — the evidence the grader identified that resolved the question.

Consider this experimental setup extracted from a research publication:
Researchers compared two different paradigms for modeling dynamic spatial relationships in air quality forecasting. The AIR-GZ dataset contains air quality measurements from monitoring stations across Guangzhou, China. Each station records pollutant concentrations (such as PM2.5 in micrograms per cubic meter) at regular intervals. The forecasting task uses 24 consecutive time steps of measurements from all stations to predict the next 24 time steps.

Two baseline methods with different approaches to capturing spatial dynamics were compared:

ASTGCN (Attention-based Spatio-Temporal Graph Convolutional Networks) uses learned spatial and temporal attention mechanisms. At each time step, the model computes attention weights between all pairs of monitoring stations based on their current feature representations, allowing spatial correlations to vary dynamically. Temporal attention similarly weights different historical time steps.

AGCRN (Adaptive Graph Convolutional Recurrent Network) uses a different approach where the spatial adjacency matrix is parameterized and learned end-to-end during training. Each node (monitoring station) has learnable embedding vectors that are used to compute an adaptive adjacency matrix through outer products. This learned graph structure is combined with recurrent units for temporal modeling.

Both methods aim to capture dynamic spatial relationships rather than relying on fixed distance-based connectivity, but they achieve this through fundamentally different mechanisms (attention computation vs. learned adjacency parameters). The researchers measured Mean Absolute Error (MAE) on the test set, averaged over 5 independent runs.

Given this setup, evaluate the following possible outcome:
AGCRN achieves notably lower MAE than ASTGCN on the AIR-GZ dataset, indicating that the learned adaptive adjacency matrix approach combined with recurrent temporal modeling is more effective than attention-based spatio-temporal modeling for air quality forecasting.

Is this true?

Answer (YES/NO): NO